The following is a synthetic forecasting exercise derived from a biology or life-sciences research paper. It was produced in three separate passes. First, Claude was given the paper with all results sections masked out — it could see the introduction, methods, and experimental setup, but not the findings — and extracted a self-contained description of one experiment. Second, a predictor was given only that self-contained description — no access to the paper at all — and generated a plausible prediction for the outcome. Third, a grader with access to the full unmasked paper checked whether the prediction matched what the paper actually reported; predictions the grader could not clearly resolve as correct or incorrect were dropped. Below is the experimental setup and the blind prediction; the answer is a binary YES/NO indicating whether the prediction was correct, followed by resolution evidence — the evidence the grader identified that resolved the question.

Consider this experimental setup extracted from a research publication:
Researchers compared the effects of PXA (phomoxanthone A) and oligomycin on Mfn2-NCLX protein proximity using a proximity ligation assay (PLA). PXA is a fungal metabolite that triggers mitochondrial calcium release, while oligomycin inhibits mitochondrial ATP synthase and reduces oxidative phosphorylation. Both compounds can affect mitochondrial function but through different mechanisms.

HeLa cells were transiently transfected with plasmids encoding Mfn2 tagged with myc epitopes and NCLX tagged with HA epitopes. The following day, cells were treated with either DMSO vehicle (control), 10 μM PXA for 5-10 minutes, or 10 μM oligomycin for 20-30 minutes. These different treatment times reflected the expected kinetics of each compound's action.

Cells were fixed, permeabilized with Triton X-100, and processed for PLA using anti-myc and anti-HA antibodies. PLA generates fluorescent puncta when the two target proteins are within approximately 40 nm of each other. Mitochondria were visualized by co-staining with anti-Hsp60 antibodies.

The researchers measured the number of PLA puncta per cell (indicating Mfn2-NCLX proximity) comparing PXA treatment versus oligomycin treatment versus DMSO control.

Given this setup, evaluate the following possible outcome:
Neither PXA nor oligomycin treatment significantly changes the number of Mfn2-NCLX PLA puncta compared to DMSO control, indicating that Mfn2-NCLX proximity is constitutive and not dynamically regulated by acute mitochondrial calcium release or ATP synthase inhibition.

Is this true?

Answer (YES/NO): NO